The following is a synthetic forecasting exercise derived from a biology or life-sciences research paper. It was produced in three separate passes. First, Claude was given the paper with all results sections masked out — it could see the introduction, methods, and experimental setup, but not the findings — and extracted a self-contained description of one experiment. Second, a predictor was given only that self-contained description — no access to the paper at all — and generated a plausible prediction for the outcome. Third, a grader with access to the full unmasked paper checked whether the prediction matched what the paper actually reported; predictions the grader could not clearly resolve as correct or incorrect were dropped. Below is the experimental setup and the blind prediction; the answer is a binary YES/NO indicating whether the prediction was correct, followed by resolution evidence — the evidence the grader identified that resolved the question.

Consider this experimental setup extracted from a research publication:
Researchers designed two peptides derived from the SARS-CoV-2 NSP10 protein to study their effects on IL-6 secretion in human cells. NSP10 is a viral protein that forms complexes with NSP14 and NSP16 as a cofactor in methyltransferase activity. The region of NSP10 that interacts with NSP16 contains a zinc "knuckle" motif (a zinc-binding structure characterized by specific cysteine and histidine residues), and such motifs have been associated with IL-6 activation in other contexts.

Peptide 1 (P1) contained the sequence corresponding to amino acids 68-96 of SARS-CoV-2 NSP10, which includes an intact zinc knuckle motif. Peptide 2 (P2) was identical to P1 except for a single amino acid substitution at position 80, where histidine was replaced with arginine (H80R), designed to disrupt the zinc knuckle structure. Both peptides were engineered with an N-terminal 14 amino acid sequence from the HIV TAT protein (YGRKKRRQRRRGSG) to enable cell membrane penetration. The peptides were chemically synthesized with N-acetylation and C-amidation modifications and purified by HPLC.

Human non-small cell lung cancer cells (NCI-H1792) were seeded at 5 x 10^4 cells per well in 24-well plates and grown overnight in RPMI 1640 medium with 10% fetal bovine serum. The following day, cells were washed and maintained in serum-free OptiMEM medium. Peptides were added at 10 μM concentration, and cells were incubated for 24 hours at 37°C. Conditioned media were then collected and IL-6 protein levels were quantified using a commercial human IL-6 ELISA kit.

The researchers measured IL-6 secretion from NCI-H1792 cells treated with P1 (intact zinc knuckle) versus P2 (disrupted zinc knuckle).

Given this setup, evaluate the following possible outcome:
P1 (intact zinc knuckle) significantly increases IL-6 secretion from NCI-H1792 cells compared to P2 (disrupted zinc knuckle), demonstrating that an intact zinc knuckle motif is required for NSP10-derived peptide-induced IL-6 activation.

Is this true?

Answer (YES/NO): YES